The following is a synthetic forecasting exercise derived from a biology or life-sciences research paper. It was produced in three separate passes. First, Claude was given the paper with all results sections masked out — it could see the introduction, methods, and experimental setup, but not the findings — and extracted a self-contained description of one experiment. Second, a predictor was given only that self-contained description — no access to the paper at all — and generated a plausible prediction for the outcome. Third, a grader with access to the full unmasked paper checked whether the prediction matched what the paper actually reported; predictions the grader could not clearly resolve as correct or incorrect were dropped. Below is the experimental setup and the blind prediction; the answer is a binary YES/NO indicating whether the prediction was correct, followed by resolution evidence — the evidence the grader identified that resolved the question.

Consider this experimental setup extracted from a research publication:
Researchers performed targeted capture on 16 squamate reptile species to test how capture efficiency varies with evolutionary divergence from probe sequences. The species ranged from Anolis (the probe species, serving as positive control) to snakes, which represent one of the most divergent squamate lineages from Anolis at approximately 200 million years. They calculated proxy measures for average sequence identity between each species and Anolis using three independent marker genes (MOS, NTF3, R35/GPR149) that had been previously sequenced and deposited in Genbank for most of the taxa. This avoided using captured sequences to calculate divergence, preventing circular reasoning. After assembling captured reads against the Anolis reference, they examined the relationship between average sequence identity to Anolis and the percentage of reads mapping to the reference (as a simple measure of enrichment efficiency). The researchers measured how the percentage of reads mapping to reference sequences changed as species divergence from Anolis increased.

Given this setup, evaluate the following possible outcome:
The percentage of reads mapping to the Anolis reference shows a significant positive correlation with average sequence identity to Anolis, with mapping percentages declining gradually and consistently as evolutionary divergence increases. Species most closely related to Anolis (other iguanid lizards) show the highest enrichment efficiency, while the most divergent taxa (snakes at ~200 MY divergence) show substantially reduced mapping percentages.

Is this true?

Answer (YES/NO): NO